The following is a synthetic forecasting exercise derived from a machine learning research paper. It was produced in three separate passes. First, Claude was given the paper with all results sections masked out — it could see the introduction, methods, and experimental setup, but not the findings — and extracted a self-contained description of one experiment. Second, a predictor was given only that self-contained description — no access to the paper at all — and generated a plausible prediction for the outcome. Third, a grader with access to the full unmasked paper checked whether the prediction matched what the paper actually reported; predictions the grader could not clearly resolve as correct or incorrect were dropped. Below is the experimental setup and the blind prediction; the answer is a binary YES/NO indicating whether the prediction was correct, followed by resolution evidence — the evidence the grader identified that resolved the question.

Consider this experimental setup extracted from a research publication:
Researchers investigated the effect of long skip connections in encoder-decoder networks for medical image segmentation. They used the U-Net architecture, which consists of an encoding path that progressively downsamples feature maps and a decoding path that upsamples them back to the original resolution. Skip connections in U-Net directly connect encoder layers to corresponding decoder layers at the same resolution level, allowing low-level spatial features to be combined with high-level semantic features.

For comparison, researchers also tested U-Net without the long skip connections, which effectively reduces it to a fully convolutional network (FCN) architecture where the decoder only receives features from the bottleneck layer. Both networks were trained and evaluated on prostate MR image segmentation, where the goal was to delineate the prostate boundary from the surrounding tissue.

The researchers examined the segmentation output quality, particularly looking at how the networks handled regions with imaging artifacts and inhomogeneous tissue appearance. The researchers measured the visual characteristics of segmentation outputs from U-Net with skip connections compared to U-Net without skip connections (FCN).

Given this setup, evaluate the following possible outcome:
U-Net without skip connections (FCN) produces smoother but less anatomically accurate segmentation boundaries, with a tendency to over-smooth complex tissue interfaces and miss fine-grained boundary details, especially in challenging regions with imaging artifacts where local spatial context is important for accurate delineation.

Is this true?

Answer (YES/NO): NO